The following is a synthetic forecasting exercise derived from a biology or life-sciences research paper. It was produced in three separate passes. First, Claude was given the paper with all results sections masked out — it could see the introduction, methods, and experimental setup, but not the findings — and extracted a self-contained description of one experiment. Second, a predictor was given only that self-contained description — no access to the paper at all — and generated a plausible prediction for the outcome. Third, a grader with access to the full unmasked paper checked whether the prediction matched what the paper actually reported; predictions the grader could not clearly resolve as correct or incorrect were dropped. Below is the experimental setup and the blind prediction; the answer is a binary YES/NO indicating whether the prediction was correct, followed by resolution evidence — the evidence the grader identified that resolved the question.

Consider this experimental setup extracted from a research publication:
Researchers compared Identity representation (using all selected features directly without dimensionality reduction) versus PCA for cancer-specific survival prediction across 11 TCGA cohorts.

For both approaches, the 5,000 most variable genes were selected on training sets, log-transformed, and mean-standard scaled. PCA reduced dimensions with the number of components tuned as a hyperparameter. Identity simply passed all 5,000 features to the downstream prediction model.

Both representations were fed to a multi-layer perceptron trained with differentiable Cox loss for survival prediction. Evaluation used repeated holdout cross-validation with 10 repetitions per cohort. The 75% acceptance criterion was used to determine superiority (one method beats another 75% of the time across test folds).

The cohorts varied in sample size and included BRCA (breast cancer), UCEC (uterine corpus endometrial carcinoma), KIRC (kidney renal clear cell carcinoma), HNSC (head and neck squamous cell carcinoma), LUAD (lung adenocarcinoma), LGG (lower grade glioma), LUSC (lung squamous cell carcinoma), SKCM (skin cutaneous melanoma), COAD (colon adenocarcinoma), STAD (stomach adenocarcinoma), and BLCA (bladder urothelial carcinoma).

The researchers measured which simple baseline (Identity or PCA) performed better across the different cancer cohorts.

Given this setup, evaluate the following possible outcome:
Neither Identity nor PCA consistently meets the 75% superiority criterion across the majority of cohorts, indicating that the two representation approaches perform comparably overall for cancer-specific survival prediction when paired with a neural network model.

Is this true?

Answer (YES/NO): YES